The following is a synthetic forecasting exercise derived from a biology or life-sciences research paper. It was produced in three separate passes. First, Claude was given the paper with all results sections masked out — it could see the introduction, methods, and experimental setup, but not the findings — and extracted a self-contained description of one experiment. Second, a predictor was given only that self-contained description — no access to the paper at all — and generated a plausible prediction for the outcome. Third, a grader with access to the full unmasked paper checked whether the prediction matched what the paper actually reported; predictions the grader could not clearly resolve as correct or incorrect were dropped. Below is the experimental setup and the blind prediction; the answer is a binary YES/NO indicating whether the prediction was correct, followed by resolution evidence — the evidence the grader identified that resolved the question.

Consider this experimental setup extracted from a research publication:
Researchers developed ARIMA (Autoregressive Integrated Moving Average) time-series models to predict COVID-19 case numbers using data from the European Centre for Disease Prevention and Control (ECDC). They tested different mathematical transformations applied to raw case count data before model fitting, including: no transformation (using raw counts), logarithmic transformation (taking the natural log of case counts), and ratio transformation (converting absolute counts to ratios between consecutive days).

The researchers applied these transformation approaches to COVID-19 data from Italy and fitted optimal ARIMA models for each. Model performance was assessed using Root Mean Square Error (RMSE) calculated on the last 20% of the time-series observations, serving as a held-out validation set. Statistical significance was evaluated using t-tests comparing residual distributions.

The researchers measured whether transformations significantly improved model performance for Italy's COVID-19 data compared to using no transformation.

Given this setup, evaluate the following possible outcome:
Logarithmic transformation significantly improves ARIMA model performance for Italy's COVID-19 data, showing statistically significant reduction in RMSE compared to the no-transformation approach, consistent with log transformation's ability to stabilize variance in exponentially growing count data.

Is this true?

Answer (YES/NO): NO